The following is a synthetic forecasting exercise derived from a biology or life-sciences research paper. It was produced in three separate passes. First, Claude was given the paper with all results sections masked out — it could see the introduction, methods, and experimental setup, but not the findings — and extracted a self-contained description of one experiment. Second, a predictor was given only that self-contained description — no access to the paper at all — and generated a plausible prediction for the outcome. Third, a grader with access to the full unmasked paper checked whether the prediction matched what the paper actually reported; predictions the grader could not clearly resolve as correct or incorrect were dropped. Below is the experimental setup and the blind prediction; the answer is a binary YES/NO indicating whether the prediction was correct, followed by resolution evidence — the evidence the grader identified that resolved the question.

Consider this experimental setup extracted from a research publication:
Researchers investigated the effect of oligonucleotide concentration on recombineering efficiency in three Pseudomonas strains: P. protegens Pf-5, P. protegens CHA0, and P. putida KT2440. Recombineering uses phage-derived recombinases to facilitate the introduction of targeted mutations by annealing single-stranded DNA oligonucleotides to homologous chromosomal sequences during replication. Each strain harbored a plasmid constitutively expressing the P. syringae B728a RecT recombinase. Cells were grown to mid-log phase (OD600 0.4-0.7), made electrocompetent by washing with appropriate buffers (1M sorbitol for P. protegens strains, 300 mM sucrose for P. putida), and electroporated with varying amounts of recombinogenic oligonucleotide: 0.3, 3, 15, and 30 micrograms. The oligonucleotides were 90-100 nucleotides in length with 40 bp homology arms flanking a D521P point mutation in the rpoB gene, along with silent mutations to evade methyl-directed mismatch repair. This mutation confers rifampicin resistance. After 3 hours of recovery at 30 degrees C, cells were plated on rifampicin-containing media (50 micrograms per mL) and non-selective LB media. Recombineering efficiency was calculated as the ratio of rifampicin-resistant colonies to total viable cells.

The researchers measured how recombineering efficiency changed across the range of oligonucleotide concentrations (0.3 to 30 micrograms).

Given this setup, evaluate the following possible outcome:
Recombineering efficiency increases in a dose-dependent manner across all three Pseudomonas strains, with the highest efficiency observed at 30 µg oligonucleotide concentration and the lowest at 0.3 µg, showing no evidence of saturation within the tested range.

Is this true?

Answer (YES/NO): NO